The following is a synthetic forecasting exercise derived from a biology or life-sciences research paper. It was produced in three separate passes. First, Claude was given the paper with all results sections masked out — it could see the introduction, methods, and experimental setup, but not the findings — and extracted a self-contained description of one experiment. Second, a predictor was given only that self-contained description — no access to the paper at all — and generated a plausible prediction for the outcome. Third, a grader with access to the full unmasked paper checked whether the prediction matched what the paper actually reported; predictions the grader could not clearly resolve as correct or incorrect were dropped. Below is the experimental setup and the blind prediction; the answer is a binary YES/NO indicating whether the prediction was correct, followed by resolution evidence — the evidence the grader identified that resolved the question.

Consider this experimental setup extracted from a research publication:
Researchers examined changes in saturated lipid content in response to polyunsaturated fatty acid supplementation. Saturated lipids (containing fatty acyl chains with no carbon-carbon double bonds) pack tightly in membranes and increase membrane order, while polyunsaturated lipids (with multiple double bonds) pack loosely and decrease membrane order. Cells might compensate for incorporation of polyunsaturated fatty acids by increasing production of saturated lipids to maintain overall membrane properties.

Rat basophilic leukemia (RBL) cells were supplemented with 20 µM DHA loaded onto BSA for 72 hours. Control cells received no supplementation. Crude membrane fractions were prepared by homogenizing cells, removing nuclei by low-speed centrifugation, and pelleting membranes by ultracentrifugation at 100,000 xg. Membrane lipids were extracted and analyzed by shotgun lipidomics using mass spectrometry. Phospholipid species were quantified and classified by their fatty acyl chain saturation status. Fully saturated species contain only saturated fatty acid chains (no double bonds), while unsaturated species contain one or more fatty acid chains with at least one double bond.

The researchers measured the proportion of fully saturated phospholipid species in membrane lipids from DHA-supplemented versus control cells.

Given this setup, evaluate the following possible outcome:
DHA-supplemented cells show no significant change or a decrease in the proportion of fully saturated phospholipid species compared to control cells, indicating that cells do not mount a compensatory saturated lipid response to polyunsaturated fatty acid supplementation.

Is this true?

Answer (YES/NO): NO